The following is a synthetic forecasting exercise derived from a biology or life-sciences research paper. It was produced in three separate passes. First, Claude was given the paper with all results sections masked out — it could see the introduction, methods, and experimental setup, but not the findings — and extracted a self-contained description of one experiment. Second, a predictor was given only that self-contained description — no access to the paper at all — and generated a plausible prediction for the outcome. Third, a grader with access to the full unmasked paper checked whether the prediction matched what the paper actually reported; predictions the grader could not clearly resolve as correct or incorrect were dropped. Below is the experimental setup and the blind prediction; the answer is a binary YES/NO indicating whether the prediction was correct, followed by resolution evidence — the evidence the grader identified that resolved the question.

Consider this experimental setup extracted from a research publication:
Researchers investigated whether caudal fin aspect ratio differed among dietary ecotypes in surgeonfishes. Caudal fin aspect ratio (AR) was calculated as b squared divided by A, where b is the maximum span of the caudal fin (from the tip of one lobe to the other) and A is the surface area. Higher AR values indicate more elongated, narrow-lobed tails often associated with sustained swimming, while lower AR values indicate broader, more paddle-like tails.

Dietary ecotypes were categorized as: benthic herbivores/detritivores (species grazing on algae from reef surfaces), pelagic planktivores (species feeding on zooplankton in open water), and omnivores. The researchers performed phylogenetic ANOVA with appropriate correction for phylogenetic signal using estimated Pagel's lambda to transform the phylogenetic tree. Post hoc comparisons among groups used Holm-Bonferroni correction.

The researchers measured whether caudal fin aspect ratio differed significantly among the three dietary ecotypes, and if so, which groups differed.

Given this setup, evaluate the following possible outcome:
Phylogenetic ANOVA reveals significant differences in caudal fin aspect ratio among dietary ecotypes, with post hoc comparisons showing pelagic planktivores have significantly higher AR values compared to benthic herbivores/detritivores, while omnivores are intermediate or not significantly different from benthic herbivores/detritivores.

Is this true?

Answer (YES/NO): NO